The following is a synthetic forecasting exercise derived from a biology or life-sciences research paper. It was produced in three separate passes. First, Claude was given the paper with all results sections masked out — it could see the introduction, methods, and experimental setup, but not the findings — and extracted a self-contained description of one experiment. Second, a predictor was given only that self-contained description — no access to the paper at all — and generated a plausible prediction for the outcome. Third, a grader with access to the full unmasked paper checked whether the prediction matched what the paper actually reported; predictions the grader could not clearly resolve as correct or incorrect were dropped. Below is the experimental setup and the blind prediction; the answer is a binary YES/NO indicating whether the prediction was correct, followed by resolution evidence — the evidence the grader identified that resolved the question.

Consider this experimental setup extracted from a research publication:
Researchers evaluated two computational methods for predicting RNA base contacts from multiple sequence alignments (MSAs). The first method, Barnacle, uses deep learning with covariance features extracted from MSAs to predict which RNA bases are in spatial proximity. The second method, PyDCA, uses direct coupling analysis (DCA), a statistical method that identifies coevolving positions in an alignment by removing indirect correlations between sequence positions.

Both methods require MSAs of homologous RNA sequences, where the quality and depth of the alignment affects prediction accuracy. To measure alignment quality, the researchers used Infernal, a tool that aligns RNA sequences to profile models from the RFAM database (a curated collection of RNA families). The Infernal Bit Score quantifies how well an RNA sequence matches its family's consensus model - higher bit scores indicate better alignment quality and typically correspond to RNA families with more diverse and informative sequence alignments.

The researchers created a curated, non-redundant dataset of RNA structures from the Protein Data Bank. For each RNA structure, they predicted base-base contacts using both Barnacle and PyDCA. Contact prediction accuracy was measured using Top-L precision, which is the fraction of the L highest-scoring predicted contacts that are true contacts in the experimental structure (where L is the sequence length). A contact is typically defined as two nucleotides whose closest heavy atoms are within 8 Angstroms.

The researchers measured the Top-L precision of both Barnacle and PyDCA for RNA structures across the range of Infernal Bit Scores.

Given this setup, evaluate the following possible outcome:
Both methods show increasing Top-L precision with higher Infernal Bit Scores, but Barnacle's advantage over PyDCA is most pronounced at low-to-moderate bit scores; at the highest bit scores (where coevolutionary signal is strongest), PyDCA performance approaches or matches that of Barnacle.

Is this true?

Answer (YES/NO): NO